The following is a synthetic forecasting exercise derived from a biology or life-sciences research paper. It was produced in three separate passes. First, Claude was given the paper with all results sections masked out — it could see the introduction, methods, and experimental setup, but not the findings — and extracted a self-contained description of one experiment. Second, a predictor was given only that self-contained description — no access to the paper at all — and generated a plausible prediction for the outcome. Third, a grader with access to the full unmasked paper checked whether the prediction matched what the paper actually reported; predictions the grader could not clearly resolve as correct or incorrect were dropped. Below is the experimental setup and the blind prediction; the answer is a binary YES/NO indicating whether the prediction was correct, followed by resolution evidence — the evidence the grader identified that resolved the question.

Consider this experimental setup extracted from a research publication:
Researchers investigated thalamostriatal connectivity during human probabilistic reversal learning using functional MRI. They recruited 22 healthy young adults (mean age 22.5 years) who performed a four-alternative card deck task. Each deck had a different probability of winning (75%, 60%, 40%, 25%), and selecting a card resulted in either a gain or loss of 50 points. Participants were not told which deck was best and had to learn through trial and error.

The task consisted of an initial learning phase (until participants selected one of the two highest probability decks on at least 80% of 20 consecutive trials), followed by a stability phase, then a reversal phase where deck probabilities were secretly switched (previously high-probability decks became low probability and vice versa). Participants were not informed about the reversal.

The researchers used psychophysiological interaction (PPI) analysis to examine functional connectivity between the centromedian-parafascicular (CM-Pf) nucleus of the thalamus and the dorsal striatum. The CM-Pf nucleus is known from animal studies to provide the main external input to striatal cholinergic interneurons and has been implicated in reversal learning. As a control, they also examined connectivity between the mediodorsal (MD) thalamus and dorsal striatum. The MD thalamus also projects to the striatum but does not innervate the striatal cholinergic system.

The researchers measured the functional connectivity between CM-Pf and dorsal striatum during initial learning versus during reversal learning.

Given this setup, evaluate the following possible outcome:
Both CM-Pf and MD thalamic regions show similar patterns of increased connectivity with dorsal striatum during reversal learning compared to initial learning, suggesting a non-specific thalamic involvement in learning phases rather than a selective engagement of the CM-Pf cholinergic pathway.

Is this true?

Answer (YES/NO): NO